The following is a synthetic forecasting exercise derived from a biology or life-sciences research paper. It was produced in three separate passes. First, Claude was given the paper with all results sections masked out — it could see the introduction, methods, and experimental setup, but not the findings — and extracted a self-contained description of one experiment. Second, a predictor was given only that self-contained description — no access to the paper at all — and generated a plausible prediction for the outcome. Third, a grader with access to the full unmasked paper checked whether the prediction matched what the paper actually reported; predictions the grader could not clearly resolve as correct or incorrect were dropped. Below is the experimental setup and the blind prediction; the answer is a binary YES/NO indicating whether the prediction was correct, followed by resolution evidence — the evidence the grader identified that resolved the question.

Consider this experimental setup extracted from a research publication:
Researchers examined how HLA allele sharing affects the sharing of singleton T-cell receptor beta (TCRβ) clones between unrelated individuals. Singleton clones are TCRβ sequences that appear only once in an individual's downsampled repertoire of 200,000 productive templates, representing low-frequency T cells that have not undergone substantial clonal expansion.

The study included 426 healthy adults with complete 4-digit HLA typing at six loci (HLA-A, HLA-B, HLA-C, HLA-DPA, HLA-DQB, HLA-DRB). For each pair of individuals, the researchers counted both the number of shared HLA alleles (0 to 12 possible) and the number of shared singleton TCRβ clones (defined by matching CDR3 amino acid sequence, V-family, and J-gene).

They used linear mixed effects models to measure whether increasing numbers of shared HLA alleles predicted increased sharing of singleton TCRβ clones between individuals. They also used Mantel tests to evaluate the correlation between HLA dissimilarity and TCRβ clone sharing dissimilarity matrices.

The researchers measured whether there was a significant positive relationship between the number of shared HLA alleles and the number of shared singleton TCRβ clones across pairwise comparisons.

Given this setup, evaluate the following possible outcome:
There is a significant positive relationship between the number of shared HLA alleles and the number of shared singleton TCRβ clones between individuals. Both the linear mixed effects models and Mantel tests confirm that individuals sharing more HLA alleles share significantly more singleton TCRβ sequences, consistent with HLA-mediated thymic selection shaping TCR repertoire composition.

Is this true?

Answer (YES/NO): YES